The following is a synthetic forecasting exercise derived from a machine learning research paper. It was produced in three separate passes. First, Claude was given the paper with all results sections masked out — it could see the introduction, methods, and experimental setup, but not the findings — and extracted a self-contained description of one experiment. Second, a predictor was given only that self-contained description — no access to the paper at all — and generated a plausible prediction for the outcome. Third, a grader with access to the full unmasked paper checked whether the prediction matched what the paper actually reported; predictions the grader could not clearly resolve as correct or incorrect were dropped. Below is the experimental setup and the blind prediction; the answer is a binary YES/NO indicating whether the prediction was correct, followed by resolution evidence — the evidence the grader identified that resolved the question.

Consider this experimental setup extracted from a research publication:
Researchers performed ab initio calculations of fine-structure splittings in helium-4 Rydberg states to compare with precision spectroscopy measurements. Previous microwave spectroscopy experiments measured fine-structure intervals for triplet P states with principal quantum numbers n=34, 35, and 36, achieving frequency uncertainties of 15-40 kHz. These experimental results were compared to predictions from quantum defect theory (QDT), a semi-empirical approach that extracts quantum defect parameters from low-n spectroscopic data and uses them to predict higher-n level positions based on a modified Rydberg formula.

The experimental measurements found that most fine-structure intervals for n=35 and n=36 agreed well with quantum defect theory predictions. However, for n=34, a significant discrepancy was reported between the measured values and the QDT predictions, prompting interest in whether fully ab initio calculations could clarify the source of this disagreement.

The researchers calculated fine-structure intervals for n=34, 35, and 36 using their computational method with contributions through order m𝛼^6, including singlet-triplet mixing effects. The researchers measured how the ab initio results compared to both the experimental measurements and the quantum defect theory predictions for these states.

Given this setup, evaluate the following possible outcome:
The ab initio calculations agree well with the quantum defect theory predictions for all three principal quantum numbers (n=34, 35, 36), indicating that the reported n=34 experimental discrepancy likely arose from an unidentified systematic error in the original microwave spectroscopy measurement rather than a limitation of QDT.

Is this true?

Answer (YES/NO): YES